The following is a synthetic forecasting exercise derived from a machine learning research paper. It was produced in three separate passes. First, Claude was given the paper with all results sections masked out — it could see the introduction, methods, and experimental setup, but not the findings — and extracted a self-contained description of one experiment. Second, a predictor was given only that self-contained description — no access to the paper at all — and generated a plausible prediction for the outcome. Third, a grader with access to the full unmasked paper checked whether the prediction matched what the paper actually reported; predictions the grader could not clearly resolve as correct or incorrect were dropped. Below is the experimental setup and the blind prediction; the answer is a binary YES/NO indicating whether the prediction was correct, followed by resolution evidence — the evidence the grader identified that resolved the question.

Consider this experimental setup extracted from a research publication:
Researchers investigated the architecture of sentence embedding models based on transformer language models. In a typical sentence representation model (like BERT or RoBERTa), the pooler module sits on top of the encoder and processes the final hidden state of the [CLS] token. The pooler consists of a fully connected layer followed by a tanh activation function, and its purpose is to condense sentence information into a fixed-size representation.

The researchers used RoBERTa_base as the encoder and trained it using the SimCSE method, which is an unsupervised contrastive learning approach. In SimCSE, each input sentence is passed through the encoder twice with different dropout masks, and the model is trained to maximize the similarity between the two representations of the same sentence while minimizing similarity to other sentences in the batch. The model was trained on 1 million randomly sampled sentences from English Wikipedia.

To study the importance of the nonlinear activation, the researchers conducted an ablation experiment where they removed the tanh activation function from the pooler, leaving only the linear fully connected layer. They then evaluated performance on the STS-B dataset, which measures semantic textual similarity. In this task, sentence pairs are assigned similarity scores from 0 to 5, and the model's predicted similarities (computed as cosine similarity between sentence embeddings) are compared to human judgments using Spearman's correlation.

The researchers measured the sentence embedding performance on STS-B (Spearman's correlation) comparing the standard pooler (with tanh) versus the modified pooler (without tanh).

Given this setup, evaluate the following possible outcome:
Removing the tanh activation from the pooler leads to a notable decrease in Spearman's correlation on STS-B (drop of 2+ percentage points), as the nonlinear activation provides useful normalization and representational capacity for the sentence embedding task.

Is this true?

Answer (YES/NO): NO